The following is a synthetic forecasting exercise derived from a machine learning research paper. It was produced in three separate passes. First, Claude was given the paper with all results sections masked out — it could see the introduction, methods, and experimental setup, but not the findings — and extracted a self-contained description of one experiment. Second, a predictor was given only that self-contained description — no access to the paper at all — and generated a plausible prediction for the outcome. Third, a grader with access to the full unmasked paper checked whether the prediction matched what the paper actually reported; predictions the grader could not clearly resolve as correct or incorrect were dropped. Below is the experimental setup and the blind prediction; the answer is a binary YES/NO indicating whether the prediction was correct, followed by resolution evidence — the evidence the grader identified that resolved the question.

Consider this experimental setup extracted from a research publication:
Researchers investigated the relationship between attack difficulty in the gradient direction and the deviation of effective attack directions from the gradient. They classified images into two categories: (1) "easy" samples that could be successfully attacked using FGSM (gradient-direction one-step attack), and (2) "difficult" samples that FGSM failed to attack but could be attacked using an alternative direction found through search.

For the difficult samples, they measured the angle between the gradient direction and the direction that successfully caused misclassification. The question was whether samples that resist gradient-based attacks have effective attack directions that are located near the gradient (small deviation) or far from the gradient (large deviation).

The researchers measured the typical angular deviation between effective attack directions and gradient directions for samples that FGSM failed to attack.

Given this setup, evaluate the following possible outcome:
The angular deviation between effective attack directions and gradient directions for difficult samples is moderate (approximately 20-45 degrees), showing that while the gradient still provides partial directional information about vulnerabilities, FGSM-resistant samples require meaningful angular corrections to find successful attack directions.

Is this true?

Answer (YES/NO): NO